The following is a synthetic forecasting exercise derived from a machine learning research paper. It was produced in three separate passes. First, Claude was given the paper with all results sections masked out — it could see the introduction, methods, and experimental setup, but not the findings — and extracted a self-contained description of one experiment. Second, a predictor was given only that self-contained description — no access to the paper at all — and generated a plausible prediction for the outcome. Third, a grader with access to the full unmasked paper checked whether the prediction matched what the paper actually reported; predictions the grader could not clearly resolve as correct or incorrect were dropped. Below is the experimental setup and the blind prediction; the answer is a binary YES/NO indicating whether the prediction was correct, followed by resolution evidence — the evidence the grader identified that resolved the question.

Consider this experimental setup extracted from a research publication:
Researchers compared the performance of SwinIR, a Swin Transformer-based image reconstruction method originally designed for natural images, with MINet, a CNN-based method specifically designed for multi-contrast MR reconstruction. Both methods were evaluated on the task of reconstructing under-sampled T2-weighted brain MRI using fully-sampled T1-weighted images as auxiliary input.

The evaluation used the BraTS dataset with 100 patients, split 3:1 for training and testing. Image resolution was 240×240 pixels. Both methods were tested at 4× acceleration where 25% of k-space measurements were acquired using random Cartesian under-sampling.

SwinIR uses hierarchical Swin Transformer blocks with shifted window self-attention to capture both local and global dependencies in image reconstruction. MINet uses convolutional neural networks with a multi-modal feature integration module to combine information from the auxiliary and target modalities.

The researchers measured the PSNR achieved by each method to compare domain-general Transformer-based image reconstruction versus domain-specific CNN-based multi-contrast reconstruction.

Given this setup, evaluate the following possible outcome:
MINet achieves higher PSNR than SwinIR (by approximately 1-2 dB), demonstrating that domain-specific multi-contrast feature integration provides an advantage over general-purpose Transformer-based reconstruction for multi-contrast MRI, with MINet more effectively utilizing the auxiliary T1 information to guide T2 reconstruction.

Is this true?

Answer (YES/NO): NO